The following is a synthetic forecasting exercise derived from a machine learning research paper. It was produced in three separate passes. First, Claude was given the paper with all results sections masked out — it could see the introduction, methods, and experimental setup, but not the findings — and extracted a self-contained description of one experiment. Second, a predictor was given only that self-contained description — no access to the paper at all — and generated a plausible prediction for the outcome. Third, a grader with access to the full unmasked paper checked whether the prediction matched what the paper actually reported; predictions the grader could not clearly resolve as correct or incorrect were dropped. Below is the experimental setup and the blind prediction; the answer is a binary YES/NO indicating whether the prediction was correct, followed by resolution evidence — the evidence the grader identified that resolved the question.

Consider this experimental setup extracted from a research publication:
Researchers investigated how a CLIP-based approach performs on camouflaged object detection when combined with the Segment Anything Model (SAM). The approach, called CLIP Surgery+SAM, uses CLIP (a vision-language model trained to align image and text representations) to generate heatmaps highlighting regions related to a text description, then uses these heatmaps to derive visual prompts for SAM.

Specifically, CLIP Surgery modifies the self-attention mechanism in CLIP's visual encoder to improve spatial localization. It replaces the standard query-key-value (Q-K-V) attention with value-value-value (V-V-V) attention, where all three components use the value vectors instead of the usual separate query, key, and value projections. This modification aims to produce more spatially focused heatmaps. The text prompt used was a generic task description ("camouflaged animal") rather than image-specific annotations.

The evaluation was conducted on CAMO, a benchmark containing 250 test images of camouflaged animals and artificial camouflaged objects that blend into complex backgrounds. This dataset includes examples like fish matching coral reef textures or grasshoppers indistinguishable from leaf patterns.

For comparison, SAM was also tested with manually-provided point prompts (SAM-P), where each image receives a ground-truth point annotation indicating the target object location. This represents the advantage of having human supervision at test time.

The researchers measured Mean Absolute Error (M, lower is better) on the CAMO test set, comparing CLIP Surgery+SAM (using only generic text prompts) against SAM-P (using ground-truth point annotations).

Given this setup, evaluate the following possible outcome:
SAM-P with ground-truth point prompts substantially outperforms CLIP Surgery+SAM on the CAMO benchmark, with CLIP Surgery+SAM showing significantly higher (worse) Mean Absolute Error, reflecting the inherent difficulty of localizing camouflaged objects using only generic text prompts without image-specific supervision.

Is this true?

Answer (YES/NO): YES